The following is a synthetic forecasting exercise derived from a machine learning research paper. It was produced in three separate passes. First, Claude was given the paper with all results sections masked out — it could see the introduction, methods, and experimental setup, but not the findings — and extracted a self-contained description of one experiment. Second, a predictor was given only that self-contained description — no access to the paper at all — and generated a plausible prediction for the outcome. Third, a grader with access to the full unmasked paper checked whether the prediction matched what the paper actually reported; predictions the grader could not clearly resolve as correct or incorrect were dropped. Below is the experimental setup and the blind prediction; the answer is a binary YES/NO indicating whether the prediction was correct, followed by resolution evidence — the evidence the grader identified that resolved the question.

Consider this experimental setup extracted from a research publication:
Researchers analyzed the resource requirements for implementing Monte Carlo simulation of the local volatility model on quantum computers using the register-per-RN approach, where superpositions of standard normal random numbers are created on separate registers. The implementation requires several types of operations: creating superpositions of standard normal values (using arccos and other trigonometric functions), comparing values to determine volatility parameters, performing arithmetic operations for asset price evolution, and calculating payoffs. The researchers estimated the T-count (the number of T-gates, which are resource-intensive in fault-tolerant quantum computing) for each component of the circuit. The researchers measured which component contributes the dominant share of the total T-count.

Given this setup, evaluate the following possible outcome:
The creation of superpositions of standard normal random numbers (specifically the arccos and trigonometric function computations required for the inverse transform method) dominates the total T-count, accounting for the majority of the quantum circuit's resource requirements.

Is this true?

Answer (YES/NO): YES